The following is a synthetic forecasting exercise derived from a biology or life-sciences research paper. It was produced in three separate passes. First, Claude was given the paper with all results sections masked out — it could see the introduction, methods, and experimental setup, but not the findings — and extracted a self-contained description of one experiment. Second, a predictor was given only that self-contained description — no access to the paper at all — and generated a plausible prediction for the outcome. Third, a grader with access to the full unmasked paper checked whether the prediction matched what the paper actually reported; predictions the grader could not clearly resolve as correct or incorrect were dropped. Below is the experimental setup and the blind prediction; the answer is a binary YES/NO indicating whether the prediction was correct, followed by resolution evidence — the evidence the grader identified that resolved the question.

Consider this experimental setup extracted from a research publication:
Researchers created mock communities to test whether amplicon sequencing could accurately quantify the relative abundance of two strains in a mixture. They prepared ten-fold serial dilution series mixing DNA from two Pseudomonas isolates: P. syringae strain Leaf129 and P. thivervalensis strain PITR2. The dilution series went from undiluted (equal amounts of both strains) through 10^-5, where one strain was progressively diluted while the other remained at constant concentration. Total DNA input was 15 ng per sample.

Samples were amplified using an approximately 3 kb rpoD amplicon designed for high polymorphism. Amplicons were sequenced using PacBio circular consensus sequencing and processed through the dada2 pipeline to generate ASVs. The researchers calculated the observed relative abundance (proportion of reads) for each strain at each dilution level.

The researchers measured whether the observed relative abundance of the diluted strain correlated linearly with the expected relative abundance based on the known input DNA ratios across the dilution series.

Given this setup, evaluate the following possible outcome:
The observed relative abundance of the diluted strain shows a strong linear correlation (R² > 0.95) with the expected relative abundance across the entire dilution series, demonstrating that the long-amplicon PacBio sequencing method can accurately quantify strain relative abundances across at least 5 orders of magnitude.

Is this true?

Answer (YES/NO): NO